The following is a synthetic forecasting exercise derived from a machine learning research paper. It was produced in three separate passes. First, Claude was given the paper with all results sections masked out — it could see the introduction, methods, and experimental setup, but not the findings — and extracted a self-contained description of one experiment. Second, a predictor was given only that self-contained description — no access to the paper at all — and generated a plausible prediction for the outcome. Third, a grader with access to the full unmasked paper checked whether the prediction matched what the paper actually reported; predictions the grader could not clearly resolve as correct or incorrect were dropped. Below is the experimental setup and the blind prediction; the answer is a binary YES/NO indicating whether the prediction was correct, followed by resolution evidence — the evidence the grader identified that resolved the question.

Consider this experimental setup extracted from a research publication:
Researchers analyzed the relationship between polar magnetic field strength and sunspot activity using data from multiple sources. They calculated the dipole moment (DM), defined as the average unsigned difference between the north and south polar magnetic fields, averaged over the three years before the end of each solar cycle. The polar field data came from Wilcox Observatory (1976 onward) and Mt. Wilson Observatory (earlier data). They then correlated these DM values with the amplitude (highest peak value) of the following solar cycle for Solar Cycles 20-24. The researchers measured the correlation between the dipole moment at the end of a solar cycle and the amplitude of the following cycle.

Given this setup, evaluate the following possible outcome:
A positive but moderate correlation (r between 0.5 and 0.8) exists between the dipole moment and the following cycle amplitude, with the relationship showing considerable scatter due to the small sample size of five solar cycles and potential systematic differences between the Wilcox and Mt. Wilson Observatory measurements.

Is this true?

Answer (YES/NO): NO